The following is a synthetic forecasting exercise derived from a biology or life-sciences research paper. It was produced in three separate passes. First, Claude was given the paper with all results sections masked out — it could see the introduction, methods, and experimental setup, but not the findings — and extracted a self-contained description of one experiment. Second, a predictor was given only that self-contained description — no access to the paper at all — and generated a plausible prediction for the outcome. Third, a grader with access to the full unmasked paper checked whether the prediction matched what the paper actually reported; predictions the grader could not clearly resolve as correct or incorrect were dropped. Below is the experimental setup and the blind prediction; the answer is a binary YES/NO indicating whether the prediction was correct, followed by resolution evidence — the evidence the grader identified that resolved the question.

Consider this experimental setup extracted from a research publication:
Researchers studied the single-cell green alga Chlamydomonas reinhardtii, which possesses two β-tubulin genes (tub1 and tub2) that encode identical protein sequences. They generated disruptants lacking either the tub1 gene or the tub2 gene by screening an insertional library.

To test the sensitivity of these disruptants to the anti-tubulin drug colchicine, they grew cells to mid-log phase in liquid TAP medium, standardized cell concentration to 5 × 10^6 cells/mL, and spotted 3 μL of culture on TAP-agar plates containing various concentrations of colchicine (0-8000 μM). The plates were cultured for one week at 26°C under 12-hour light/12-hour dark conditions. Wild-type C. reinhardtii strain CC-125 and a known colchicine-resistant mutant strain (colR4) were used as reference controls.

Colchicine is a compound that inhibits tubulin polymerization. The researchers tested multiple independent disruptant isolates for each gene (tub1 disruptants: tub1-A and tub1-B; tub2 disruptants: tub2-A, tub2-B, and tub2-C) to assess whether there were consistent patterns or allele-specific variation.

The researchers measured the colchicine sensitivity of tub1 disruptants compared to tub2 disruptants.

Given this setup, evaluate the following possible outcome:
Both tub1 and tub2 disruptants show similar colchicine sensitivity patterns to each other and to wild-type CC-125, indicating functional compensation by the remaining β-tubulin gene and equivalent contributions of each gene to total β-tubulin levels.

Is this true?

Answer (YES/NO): NO